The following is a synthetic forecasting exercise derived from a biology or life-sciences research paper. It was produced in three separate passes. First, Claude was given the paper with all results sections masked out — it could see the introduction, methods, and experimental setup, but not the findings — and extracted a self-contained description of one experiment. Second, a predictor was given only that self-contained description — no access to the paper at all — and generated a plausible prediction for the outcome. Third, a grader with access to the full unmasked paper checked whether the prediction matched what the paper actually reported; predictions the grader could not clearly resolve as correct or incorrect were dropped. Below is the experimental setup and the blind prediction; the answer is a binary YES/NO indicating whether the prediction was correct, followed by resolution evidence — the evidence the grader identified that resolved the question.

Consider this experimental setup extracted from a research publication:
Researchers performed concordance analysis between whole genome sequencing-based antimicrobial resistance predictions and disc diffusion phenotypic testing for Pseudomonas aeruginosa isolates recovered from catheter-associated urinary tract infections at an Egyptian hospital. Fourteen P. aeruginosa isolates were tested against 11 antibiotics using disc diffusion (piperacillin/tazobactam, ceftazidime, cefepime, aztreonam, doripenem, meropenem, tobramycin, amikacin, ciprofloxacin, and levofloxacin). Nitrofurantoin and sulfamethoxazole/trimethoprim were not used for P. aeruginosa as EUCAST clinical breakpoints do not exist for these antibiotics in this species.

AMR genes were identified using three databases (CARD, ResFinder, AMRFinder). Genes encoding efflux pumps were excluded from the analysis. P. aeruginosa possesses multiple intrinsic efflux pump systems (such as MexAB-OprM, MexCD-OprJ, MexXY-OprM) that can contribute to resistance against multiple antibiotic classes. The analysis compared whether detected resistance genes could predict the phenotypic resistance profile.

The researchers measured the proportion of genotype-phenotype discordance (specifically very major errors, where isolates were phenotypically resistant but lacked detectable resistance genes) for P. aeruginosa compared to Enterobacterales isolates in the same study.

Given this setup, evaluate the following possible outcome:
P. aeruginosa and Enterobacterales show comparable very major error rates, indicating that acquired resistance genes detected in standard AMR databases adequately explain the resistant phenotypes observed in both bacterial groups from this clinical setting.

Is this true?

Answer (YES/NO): NO